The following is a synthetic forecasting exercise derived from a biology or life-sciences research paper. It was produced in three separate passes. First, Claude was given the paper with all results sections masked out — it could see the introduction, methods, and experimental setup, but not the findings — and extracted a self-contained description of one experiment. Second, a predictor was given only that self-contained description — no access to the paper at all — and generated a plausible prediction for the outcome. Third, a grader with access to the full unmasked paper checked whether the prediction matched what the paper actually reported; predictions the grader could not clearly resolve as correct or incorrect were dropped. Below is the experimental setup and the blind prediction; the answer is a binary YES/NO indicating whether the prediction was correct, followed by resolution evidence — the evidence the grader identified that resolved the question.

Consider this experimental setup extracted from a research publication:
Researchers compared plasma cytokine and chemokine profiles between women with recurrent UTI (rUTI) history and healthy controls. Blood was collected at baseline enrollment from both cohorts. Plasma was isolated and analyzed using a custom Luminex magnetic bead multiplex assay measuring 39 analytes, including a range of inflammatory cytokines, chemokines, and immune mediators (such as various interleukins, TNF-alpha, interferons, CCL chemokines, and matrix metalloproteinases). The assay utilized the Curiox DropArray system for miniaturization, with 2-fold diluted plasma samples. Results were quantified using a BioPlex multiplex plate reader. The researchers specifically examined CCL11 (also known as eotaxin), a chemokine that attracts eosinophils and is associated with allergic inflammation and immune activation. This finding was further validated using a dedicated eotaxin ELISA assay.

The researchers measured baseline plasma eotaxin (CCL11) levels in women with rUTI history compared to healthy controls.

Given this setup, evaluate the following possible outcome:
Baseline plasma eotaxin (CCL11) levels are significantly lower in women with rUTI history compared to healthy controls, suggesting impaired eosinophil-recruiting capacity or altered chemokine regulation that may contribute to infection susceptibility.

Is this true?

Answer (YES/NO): NO